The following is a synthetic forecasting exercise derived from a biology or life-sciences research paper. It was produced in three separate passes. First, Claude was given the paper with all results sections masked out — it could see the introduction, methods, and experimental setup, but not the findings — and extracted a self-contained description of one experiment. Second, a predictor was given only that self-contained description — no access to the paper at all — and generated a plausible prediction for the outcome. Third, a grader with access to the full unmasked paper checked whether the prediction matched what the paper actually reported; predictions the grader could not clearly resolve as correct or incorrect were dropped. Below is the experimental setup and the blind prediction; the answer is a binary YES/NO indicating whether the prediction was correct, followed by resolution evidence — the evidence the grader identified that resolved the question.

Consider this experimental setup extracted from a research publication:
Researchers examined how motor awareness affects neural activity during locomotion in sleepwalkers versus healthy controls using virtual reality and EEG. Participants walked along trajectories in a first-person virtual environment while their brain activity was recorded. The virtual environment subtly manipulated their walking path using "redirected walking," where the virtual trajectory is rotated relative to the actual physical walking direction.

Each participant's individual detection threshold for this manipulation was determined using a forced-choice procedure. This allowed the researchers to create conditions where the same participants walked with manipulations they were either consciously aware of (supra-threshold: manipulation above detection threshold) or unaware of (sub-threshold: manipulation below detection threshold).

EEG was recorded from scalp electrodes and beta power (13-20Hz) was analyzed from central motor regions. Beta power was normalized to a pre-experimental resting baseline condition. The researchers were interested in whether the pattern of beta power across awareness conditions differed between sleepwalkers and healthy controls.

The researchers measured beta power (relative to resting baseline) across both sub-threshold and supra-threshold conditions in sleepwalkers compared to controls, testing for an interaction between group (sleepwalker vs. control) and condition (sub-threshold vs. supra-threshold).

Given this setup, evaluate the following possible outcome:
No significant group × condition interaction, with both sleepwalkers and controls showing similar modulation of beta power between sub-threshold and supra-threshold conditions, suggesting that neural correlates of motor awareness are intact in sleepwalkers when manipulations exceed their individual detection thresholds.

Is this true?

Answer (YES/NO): NO